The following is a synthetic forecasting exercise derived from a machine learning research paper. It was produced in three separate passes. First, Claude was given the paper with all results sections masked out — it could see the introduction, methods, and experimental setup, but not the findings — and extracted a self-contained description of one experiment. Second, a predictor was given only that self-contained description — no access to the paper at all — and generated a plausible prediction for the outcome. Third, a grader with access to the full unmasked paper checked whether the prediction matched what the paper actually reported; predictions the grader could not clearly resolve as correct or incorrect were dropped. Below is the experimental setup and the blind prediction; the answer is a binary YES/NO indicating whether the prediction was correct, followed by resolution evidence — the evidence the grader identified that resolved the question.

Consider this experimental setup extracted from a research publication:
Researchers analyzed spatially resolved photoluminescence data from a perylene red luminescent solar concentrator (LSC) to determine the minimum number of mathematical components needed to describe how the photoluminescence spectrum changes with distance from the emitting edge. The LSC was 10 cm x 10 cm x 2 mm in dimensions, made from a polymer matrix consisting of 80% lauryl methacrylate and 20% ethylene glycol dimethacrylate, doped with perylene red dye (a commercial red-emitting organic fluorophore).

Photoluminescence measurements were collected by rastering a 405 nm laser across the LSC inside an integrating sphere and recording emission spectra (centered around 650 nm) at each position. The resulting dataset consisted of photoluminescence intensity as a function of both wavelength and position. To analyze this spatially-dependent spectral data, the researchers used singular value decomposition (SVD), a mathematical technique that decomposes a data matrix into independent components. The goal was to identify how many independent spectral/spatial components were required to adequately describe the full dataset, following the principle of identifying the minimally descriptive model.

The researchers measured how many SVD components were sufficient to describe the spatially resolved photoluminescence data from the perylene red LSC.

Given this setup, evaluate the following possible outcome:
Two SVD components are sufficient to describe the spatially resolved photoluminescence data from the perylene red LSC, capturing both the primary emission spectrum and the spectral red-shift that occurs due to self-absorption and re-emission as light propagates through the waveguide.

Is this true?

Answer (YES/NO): YES